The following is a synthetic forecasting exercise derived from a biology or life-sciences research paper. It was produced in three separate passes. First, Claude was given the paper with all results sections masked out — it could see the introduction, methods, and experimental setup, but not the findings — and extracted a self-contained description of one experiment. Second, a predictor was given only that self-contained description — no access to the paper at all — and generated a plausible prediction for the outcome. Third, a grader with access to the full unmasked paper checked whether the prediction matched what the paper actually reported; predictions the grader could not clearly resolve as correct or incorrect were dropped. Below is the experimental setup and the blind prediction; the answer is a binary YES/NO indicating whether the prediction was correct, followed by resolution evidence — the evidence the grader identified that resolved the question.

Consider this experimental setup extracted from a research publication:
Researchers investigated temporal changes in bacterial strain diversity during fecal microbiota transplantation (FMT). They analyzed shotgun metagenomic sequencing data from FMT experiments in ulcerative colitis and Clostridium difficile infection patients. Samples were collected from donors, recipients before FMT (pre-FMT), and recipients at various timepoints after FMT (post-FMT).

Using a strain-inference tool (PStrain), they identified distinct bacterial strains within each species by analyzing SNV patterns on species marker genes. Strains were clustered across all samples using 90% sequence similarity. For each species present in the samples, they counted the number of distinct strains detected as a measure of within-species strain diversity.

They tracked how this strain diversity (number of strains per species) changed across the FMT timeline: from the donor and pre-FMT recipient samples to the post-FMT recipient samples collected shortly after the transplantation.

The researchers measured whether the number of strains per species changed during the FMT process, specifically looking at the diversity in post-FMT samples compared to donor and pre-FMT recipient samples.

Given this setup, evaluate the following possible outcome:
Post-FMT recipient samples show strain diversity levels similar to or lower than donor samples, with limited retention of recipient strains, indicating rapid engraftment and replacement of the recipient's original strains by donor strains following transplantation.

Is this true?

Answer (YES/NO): NO